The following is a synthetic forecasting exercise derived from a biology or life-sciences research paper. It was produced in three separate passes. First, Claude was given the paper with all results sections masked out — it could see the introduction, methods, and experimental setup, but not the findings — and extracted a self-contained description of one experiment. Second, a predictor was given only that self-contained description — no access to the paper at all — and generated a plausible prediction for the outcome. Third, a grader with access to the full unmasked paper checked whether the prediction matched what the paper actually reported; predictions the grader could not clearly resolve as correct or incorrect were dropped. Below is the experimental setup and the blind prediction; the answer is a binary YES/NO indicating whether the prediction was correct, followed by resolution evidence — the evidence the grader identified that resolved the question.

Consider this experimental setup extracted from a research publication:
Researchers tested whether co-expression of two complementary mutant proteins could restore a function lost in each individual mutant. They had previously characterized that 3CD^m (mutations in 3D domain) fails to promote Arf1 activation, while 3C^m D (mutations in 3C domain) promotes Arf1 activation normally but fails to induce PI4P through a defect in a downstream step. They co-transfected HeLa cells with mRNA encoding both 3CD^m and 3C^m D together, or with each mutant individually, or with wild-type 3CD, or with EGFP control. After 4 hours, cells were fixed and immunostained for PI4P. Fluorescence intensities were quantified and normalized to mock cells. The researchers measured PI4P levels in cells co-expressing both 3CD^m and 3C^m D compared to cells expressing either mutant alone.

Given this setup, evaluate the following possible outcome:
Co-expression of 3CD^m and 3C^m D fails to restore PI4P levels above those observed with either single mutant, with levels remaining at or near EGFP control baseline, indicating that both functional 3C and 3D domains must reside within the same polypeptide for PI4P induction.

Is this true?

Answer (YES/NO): NO